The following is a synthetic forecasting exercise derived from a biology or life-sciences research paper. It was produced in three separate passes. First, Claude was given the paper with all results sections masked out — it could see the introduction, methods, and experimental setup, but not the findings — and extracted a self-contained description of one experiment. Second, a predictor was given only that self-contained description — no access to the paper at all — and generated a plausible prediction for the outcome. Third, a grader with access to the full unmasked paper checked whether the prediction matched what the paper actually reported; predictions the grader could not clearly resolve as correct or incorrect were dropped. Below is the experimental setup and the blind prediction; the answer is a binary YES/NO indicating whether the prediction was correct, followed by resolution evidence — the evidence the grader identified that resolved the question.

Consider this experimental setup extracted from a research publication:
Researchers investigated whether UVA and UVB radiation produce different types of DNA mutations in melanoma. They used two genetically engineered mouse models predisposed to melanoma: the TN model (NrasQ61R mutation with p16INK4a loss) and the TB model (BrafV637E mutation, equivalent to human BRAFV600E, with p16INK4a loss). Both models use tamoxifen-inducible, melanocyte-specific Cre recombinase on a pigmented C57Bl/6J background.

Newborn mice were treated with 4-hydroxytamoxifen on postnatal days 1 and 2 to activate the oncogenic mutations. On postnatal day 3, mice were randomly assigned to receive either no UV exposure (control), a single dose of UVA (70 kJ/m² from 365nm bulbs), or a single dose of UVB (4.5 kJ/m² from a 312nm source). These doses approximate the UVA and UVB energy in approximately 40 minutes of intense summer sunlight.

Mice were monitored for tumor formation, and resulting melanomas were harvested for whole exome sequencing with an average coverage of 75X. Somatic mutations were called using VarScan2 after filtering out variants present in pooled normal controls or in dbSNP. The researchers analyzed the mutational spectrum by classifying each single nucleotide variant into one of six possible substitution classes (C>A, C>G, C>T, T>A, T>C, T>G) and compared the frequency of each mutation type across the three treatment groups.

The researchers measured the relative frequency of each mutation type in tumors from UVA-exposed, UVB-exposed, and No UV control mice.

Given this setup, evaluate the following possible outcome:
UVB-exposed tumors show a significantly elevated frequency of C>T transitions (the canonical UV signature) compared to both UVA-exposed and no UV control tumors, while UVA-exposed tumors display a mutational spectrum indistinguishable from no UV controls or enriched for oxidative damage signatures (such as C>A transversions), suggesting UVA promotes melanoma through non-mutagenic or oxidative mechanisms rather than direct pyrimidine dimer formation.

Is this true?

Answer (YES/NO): NO